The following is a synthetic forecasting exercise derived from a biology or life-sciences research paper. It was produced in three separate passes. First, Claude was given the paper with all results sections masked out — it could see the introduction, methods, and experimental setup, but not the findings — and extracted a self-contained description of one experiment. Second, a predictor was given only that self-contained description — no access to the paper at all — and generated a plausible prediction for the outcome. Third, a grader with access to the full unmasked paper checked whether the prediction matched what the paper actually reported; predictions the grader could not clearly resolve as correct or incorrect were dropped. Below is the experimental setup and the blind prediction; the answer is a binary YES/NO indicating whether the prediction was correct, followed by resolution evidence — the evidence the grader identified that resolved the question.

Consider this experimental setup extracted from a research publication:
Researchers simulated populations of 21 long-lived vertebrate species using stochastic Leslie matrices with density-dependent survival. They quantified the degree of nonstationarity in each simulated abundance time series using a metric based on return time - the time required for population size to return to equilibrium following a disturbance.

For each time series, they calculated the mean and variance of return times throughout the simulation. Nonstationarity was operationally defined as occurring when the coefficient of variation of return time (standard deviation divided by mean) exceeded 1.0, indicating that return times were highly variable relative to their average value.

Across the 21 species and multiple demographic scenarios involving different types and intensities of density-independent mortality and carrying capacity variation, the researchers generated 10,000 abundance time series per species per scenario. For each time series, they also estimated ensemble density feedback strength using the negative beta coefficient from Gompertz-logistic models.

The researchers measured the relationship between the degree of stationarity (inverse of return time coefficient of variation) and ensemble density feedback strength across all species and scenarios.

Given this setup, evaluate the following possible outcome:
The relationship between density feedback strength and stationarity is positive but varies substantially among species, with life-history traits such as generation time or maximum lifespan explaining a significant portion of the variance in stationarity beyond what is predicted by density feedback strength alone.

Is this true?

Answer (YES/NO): NO